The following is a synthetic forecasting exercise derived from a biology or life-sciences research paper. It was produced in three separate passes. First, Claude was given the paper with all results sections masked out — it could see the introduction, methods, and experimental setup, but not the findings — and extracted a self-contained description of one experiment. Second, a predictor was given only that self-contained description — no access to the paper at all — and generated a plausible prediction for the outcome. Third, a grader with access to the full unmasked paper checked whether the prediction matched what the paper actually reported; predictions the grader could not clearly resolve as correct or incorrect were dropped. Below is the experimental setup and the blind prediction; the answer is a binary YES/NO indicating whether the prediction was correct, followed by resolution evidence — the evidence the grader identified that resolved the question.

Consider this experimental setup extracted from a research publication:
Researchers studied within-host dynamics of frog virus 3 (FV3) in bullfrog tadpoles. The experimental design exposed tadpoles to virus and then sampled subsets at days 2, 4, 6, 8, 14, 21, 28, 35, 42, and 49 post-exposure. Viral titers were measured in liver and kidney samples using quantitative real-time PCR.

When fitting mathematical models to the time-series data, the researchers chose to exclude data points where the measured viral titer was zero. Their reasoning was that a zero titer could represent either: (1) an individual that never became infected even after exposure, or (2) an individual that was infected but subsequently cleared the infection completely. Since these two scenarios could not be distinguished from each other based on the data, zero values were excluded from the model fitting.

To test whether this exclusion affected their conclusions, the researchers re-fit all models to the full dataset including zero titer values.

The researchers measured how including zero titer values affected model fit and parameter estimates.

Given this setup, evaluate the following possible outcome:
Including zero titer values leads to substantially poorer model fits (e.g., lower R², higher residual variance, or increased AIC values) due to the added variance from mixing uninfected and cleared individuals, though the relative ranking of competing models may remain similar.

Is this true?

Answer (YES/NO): YES